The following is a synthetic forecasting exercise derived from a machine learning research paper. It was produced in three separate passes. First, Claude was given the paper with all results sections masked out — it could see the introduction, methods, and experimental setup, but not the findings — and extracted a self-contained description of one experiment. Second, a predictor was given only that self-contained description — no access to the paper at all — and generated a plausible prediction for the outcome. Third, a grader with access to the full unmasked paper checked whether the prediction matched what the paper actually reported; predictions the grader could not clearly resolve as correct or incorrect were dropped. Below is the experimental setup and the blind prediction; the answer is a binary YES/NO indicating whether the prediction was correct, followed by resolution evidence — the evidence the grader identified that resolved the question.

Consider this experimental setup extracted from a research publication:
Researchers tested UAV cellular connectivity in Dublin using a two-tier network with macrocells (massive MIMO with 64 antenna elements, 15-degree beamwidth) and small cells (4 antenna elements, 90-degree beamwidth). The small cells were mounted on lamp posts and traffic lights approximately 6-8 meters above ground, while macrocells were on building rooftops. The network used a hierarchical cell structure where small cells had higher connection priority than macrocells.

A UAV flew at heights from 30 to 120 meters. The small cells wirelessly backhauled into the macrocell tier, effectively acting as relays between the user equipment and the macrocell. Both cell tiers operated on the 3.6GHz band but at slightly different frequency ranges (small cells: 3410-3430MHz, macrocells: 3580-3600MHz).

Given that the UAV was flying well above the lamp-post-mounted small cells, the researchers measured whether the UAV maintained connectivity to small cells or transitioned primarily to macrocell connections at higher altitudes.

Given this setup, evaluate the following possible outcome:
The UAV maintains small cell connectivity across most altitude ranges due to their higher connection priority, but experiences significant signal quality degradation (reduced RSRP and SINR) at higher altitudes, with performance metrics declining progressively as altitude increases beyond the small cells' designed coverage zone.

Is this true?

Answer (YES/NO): NO